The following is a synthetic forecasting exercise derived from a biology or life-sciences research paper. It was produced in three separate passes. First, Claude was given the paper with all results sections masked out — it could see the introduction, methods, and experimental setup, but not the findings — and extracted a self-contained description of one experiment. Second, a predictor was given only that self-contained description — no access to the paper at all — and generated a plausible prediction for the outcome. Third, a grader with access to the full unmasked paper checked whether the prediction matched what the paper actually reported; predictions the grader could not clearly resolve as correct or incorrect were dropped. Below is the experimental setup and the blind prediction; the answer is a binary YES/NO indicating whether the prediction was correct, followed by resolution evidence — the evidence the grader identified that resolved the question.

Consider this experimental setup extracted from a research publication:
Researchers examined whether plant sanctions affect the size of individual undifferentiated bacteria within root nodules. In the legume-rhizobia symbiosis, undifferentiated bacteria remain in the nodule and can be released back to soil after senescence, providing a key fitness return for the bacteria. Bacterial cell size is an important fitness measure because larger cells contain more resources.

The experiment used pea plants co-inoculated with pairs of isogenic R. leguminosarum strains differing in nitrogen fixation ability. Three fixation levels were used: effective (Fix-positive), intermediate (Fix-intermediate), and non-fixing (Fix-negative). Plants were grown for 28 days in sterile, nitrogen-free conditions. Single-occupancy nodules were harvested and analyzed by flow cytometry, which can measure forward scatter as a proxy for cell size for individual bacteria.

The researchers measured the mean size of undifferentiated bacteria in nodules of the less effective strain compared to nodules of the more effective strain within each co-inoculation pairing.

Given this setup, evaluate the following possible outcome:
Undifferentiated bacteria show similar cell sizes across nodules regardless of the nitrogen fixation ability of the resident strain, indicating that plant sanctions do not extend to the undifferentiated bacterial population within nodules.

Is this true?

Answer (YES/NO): NO